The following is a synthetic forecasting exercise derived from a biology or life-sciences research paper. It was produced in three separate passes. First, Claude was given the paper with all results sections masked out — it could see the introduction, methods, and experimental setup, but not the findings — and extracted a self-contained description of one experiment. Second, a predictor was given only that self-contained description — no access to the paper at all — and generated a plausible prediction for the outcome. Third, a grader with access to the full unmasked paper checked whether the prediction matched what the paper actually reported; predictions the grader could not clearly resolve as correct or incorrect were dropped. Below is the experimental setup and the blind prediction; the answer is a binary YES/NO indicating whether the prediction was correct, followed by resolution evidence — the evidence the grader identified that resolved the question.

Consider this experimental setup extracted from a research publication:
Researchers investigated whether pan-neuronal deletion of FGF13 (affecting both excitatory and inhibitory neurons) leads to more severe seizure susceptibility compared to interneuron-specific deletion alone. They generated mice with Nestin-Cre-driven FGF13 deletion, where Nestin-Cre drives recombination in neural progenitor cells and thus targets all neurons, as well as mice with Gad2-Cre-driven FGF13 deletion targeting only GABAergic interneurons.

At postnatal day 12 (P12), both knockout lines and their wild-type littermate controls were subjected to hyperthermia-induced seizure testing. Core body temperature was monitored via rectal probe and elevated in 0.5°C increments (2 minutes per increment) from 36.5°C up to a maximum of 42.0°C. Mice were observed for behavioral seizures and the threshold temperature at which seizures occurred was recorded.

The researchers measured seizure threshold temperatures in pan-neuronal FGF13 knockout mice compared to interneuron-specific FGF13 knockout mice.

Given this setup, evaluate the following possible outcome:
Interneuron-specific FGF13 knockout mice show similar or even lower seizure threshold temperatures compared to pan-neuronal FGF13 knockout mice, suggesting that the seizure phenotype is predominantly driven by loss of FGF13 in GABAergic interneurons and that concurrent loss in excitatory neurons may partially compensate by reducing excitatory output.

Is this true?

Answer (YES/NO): YES